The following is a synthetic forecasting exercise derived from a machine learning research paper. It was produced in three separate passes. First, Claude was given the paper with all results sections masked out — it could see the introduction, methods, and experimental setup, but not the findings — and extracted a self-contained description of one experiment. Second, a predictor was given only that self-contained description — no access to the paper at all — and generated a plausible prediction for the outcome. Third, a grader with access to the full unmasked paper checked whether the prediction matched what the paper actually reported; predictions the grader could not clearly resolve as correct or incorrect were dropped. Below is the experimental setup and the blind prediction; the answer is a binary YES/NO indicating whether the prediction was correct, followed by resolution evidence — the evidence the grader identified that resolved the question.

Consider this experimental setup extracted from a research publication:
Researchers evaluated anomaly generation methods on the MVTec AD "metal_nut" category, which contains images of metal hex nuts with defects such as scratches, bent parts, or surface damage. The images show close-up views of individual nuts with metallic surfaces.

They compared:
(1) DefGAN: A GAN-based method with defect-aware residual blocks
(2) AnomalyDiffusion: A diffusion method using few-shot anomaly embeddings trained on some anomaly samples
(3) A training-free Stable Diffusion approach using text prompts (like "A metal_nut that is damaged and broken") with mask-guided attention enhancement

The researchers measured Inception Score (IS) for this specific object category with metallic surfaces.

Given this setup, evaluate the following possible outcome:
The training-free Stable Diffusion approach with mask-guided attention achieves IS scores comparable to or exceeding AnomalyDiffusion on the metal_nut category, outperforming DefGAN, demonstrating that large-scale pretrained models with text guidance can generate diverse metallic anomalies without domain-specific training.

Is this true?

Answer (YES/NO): YES